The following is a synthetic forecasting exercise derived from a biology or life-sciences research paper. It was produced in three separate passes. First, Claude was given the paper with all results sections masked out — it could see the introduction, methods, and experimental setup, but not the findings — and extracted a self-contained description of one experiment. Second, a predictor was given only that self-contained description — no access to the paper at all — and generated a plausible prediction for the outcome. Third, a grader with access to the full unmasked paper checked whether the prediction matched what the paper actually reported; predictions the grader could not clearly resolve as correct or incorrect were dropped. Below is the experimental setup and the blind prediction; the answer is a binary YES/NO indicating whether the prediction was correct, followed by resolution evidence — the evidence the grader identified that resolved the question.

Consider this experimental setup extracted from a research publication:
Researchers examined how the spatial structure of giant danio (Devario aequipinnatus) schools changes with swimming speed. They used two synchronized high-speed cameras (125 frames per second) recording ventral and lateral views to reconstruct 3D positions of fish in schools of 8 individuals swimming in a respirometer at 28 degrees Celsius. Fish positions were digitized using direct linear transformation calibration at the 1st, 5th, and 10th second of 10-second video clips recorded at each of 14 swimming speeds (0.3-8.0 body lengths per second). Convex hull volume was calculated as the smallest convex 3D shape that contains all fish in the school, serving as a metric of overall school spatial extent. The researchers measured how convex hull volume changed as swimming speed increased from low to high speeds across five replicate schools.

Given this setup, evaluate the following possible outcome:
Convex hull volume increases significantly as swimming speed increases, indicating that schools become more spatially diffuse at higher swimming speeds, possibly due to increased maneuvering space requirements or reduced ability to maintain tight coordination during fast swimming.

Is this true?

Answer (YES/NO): NO